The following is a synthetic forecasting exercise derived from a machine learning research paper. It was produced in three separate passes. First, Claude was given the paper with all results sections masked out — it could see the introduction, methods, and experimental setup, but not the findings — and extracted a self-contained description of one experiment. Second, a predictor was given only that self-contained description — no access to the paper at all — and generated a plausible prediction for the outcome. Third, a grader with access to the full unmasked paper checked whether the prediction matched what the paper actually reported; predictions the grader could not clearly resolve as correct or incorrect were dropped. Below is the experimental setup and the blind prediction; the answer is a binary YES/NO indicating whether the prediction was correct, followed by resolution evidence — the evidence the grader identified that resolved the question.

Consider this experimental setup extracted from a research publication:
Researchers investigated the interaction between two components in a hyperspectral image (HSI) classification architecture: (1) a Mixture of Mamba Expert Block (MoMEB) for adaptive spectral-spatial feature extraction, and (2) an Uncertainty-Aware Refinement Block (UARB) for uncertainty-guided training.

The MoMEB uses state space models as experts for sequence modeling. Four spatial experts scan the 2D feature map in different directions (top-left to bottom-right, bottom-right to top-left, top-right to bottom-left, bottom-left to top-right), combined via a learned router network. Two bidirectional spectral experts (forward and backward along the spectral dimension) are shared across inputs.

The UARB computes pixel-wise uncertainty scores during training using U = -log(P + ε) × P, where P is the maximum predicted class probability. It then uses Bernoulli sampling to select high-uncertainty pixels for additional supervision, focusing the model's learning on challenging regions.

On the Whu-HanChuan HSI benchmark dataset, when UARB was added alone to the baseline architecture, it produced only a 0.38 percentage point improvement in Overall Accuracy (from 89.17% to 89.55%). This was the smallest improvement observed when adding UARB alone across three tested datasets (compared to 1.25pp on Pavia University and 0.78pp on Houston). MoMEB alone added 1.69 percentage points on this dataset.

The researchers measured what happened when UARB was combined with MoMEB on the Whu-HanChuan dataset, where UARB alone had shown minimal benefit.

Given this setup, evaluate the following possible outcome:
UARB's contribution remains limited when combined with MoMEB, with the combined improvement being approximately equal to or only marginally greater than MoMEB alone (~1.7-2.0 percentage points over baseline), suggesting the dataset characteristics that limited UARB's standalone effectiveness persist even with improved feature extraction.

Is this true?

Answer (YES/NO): NO